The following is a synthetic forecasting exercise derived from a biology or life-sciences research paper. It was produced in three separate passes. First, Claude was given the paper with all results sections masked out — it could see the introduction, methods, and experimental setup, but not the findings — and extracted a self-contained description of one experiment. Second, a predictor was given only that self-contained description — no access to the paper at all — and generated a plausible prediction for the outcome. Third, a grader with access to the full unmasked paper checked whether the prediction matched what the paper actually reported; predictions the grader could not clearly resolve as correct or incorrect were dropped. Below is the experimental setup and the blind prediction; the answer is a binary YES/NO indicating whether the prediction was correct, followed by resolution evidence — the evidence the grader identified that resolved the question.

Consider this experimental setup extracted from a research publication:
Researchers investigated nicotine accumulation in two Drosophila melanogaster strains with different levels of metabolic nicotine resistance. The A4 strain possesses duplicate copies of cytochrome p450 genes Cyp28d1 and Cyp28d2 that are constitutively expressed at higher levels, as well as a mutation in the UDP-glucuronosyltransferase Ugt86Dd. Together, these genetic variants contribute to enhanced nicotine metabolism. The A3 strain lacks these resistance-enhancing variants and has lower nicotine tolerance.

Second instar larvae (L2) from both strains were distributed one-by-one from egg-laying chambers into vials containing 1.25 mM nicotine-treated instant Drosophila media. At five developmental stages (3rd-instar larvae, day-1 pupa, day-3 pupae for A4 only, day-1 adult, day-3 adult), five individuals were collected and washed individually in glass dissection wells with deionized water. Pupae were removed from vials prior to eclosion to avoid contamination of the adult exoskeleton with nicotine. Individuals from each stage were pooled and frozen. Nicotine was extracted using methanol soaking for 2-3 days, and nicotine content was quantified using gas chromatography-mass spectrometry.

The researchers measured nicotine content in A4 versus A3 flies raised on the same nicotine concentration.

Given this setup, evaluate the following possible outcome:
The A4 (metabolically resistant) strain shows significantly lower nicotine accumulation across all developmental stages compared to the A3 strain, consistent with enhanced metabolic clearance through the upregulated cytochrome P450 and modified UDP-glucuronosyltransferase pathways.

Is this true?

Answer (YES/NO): NO